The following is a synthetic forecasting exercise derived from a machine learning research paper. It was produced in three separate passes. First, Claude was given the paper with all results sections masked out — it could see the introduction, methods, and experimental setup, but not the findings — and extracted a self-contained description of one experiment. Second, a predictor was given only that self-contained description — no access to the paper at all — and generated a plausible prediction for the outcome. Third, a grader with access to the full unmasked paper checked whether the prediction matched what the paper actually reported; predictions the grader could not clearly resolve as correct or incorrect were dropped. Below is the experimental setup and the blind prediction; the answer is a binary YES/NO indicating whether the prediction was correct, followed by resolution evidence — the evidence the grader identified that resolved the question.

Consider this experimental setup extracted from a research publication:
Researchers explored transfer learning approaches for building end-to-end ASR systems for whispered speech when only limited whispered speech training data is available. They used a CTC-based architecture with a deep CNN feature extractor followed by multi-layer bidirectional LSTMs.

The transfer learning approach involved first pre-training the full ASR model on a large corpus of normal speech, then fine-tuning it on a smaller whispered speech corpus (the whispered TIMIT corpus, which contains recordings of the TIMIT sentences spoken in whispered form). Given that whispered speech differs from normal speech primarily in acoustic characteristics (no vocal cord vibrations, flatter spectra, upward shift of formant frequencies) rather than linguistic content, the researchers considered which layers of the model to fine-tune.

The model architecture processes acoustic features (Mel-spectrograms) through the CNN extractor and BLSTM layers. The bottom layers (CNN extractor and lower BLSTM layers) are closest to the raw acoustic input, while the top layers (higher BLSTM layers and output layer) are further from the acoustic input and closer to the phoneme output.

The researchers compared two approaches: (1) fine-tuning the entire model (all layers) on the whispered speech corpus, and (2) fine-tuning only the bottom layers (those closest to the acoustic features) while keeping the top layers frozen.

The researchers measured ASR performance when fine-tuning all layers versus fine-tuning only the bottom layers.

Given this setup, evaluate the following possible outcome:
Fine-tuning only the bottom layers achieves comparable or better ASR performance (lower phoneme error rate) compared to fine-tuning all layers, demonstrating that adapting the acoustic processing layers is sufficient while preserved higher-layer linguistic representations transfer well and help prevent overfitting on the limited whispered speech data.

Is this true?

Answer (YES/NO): YES